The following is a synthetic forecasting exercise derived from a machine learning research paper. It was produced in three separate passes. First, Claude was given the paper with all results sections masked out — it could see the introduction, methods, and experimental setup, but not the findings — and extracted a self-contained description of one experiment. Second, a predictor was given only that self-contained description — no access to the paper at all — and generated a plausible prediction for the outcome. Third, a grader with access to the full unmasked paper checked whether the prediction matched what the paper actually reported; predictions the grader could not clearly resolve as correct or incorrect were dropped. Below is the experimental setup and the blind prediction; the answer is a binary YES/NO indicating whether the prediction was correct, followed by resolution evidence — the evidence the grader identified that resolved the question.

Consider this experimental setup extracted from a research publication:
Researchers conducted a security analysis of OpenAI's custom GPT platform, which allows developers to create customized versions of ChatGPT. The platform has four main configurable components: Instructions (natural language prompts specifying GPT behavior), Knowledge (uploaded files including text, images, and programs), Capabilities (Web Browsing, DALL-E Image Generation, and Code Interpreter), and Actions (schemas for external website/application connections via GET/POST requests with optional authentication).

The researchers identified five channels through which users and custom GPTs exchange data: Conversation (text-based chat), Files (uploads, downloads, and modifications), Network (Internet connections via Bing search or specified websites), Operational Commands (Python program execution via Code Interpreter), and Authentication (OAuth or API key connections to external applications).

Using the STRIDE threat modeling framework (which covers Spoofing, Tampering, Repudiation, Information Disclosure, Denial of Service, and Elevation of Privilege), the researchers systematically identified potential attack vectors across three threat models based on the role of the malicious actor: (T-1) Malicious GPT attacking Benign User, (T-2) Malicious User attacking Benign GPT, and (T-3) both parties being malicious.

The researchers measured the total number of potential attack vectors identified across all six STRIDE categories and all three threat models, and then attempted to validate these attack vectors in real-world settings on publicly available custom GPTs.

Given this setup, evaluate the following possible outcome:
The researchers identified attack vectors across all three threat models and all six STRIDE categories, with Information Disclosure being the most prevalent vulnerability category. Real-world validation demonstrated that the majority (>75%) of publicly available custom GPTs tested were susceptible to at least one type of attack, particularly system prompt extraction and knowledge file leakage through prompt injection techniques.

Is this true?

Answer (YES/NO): NO